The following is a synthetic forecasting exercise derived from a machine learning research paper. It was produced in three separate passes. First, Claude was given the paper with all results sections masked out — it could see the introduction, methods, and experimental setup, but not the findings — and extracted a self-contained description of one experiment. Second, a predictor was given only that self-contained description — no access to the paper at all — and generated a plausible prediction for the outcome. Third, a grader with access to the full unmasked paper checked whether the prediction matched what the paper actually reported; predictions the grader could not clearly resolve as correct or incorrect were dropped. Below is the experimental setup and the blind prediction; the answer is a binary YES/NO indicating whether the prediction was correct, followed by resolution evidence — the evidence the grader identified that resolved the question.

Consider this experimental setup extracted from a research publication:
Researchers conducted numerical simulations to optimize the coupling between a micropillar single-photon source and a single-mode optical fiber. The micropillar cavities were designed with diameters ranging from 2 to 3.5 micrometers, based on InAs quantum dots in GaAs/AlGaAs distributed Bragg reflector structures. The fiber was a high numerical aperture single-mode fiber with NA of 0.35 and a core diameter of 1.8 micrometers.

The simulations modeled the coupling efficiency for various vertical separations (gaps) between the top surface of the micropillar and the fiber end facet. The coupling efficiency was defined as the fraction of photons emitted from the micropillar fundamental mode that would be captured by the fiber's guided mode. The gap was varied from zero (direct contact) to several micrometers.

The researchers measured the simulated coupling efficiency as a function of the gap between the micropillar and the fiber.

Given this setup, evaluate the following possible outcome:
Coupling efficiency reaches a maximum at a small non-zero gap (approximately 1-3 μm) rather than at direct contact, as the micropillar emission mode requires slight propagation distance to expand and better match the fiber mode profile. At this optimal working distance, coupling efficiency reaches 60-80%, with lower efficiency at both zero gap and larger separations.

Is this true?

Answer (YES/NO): NO